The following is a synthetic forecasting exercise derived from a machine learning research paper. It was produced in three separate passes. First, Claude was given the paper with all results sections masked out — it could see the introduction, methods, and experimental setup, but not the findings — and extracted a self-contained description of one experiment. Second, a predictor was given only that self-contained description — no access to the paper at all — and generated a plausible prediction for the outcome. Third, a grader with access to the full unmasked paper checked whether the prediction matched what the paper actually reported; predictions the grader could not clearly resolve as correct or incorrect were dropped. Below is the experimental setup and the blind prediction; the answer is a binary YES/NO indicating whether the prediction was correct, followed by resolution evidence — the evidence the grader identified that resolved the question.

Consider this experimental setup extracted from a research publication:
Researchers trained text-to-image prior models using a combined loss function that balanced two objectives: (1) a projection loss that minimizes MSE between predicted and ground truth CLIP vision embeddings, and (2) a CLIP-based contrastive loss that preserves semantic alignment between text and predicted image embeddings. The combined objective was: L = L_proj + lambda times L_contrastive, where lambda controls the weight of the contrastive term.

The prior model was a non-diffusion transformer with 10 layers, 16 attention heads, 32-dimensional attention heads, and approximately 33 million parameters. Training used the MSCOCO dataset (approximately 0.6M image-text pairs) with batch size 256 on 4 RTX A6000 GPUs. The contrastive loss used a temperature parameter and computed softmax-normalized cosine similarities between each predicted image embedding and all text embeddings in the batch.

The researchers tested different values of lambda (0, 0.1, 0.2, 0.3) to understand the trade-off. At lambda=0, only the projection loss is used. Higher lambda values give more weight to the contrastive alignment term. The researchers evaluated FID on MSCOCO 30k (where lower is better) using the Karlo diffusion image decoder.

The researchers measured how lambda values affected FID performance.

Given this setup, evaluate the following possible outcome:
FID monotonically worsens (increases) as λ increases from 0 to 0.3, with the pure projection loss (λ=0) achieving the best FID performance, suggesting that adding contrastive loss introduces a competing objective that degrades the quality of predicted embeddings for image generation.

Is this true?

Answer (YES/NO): NO